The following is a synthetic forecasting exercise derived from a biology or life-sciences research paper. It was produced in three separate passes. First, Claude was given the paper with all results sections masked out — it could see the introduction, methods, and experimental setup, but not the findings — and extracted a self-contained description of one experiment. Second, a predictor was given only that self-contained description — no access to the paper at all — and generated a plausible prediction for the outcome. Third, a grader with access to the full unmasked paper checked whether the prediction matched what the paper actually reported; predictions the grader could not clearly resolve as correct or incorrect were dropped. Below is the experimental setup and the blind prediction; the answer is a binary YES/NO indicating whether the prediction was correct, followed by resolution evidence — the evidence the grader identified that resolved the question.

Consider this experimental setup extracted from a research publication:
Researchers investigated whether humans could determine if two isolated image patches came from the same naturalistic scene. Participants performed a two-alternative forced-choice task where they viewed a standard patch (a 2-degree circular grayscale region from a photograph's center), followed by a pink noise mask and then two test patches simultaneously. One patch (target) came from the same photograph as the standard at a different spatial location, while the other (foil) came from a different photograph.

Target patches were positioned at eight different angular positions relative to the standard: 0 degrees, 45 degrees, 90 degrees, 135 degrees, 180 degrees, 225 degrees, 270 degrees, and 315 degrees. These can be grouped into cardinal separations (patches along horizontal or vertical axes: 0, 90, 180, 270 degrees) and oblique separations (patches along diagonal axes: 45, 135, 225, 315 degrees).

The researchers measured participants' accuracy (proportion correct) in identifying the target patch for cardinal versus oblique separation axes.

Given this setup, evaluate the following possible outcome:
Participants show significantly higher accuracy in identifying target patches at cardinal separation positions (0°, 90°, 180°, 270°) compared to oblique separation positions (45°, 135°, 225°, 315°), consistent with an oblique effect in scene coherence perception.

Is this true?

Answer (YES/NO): NO